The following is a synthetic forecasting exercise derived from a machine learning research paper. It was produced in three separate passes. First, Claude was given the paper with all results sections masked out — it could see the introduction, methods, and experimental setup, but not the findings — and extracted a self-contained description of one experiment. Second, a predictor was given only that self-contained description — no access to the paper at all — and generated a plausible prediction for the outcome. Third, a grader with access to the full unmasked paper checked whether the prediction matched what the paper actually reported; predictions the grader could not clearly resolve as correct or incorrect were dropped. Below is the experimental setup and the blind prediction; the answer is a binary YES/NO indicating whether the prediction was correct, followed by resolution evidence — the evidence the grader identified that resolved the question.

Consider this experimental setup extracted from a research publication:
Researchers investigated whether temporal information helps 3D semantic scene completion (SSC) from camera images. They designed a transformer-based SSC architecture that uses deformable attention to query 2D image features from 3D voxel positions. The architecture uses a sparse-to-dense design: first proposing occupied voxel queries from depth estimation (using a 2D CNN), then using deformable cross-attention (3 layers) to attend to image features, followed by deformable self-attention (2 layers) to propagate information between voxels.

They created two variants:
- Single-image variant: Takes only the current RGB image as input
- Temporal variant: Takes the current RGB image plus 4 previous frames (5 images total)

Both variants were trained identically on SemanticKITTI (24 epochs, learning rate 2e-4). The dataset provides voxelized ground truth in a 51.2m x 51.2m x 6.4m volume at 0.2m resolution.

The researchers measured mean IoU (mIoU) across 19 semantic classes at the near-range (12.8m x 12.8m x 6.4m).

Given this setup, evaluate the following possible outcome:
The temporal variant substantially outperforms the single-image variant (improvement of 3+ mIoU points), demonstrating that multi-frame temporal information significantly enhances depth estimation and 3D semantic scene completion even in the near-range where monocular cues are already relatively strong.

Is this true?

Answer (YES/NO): YES